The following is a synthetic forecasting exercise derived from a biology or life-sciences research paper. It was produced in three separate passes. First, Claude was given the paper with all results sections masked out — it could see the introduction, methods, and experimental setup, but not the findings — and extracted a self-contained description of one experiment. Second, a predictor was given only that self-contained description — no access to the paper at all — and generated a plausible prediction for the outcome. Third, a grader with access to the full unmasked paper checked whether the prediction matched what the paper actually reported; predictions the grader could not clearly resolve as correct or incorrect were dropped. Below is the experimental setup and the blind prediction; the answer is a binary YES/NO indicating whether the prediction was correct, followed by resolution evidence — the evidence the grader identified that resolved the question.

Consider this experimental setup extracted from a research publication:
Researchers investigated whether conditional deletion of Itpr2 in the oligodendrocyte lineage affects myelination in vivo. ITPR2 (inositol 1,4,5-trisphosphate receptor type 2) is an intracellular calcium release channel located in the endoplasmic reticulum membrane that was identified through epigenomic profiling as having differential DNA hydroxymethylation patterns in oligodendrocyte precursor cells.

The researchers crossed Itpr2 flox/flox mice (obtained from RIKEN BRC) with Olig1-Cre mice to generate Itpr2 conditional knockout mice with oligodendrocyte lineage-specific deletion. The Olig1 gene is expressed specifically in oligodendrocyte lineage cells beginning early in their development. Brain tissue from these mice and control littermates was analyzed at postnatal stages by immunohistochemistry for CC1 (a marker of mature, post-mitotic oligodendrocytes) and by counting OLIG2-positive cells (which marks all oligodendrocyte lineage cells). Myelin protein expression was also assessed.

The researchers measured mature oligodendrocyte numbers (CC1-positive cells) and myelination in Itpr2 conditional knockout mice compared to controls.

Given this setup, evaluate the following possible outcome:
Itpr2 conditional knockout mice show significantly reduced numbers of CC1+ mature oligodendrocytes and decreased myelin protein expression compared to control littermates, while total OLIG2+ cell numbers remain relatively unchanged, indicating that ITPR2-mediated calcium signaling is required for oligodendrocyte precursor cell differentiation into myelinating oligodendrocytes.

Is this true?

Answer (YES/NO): NO